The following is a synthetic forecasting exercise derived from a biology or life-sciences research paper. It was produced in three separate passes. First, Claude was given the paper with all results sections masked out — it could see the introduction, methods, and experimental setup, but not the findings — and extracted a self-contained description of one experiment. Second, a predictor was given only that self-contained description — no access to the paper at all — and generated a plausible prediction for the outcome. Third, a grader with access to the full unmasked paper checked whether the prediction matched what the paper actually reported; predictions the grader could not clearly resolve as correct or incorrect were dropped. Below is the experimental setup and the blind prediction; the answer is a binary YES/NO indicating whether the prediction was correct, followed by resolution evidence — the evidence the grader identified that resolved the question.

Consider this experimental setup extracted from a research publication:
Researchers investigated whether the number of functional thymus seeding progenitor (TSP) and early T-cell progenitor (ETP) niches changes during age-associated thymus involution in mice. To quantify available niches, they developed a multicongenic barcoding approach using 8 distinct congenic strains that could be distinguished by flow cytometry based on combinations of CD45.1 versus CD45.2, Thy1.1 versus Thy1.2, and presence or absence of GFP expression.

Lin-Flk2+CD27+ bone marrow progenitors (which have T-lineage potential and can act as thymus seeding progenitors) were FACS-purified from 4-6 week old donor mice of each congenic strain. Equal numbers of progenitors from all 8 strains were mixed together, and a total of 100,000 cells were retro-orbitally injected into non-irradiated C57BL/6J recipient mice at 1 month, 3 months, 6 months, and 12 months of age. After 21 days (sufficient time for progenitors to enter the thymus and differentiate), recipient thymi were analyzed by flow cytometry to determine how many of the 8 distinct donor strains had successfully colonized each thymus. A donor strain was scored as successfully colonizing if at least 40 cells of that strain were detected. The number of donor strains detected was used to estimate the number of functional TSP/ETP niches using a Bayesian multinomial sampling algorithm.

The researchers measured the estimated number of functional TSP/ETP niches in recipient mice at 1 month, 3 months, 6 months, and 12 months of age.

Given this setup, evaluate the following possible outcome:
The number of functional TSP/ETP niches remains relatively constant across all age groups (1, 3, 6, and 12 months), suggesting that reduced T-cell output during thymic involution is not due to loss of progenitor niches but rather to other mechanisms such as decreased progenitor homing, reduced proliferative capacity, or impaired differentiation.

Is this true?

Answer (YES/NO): YES